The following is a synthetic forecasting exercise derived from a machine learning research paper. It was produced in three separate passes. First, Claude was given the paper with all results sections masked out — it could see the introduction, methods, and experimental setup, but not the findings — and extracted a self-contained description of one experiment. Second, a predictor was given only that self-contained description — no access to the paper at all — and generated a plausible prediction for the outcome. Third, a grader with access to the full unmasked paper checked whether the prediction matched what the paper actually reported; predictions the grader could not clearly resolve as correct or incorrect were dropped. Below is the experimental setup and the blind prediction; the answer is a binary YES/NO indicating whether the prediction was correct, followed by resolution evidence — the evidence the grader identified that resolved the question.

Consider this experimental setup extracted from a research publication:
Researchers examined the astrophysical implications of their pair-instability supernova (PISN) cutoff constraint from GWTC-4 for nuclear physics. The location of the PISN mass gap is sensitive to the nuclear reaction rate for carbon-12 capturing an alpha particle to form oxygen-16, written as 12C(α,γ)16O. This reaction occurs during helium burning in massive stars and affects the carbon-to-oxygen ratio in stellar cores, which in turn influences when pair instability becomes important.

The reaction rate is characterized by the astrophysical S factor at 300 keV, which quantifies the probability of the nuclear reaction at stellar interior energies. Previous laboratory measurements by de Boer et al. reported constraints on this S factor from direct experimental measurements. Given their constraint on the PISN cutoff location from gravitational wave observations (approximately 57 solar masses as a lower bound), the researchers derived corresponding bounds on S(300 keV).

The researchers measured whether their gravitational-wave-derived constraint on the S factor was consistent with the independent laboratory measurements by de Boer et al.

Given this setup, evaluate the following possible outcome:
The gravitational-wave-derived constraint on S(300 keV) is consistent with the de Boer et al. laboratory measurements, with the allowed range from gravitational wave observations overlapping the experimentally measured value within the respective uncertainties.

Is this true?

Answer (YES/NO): YES